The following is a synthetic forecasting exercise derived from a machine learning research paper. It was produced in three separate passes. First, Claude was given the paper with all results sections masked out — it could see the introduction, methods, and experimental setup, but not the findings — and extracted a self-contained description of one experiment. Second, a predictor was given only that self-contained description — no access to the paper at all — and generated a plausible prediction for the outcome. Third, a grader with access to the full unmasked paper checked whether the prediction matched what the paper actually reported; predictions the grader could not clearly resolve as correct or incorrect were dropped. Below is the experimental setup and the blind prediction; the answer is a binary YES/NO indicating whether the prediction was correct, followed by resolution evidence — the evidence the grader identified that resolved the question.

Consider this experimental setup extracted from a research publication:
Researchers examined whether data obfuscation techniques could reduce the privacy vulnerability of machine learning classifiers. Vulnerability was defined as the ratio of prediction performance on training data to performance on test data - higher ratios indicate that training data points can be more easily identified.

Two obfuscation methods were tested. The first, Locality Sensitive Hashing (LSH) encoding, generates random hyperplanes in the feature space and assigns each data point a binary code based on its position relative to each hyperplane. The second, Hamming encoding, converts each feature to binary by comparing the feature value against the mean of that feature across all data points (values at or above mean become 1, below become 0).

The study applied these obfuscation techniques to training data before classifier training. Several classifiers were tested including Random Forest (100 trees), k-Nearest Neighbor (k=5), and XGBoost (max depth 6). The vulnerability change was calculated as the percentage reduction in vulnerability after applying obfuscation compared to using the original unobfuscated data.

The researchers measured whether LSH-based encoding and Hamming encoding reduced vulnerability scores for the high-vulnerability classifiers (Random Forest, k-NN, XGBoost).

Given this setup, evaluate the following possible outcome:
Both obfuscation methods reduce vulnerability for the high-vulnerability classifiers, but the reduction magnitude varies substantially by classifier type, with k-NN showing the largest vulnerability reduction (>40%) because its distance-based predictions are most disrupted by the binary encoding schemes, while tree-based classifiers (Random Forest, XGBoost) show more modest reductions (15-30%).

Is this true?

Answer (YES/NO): NO